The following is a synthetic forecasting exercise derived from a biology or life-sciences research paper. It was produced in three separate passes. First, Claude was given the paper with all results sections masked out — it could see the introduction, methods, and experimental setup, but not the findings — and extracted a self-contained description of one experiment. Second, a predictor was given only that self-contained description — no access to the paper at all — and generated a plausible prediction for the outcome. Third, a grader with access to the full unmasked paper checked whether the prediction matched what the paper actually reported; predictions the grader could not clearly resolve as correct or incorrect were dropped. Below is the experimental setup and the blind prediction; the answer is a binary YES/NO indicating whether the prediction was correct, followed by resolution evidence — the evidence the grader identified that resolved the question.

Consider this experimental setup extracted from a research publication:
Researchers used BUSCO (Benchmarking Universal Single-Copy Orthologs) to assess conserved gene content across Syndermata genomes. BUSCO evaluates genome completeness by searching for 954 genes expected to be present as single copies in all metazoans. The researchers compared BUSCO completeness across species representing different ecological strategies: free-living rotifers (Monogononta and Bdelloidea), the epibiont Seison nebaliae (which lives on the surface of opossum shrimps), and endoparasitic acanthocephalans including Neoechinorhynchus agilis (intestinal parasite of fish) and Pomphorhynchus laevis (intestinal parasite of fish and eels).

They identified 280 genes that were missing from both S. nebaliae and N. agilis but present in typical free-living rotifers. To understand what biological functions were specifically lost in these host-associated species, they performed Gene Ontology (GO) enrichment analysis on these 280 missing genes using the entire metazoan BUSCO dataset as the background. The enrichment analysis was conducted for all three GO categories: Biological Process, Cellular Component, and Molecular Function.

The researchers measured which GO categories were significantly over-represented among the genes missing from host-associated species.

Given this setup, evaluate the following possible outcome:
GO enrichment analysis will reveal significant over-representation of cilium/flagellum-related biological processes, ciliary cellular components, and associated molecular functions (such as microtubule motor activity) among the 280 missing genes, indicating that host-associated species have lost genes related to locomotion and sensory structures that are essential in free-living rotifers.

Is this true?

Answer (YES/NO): NO